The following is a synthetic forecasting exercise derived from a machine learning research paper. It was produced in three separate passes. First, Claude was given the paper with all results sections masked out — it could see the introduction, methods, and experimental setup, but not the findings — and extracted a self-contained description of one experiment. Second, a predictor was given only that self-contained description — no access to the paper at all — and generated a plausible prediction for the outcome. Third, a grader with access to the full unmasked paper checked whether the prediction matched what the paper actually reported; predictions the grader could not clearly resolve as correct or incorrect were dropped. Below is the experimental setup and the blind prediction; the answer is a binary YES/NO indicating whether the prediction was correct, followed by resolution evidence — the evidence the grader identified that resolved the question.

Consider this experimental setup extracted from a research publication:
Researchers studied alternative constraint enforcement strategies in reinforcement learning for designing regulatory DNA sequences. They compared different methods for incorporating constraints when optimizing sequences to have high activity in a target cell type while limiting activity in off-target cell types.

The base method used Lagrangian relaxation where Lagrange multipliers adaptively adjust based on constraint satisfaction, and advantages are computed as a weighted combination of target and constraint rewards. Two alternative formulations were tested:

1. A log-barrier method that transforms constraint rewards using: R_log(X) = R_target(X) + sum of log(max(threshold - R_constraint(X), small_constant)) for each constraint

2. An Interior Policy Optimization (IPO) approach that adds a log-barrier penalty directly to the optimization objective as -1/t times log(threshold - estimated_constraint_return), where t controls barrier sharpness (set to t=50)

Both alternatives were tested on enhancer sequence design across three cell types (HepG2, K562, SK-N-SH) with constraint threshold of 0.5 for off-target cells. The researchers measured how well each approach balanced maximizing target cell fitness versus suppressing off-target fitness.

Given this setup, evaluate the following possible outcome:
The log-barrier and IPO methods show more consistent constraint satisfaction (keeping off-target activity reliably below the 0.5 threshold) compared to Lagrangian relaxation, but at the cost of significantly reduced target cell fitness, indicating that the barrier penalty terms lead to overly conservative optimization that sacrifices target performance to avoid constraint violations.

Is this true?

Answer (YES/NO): NO